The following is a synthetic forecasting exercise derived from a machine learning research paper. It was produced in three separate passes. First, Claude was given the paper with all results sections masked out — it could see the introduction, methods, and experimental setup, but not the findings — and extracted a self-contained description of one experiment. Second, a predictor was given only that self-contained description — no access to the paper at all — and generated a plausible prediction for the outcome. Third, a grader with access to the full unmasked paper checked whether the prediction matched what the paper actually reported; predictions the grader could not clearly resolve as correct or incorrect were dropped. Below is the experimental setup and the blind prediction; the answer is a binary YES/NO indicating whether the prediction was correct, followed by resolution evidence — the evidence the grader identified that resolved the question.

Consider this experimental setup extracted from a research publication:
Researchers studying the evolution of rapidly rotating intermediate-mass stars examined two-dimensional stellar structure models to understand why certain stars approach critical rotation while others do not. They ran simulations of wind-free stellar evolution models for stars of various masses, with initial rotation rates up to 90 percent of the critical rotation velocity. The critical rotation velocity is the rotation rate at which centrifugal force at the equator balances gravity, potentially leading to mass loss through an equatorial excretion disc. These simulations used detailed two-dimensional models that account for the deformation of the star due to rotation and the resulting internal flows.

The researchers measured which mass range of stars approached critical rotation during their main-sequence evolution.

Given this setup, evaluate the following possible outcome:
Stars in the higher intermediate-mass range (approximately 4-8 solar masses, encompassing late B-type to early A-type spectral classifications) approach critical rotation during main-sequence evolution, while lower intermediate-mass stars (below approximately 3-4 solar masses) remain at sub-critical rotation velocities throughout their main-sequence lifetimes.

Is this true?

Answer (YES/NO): NO